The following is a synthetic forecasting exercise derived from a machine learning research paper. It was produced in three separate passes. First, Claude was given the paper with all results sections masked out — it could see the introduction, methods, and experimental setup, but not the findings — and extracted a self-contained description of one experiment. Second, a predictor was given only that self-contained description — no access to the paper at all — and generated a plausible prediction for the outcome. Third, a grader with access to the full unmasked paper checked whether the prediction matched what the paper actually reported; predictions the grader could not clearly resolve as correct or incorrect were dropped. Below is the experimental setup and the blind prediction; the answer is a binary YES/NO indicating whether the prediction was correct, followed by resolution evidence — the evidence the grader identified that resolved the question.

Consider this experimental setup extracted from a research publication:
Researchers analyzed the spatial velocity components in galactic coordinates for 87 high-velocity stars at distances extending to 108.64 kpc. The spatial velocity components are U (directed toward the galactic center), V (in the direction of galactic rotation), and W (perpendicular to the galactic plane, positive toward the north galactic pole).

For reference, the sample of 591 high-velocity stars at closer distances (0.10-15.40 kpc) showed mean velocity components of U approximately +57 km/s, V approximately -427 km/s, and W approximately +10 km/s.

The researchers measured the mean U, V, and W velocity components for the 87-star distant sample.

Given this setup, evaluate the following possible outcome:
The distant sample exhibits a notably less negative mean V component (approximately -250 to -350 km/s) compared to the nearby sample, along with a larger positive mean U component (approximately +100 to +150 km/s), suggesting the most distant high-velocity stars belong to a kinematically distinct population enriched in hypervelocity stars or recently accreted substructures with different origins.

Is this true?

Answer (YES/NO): NO